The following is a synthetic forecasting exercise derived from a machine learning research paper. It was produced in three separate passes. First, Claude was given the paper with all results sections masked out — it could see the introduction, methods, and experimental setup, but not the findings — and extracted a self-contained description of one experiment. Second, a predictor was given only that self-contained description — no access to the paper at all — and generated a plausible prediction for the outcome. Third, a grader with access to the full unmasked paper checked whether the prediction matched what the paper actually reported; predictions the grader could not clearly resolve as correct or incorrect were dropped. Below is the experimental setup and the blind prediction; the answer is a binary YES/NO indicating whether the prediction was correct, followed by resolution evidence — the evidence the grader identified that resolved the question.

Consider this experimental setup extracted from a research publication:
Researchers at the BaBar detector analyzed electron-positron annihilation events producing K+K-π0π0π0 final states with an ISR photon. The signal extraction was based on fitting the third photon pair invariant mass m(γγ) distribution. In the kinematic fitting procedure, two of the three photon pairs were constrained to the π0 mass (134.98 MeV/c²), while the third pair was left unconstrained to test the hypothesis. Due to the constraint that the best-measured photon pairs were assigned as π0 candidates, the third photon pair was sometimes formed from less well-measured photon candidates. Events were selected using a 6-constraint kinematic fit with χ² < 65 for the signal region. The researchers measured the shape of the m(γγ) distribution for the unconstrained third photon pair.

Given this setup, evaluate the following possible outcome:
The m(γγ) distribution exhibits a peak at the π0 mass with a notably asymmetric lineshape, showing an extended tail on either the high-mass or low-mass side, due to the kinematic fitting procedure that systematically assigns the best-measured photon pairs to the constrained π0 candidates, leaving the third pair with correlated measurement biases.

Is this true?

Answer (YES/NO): NO